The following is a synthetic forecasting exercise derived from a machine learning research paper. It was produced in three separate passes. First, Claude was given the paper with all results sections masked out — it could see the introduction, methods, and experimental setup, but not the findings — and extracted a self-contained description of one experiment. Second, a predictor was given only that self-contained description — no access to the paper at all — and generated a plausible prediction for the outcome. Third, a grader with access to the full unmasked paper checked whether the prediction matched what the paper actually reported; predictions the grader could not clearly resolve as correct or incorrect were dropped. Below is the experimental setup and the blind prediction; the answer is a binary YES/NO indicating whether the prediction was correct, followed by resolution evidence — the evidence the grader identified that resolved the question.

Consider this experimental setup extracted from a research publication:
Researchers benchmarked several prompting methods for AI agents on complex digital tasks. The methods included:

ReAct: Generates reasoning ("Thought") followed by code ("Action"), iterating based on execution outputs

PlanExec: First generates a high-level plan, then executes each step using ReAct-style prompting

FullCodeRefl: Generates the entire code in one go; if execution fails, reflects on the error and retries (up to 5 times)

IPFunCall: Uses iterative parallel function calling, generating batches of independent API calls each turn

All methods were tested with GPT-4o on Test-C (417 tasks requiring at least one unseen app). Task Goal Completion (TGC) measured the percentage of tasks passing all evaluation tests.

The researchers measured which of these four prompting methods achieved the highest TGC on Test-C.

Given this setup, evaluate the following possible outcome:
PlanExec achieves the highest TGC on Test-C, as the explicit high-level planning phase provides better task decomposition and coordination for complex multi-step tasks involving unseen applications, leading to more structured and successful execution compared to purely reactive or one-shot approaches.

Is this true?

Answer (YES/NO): NO